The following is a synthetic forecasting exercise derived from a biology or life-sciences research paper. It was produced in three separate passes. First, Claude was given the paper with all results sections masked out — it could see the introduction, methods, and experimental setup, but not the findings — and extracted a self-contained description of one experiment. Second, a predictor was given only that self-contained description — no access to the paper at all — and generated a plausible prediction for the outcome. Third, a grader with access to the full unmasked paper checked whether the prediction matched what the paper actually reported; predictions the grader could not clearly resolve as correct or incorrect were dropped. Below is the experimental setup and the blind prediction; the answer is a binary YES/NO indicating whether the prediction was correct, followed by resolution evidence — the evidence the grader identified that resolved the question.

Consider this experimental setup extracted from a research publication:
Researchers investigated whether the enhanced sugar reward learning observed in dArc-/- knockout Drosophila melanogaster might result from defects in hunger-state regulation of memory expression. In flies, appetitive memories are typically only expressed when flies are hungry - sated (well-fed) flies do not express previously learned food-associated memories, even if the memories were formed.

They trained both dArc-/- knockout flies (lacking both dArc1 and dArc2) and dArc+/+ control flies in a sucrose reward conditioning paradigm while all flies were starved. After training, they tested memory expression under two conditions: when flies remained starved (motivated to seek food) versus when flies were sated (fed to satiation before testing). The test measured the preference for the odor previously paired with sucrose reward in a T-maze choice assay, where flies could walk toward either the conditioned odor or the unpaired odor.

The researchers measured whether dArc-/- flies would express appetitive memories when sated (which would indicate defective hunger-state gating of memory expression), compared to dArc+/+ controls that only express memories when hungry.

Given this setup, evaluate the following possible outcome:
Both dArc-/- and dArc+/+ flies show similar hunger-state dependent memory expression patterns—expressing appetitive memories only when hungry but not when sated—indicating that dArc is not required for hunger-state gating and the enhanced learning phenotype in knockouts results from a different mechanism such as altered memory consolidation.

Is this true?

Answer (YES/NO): YES